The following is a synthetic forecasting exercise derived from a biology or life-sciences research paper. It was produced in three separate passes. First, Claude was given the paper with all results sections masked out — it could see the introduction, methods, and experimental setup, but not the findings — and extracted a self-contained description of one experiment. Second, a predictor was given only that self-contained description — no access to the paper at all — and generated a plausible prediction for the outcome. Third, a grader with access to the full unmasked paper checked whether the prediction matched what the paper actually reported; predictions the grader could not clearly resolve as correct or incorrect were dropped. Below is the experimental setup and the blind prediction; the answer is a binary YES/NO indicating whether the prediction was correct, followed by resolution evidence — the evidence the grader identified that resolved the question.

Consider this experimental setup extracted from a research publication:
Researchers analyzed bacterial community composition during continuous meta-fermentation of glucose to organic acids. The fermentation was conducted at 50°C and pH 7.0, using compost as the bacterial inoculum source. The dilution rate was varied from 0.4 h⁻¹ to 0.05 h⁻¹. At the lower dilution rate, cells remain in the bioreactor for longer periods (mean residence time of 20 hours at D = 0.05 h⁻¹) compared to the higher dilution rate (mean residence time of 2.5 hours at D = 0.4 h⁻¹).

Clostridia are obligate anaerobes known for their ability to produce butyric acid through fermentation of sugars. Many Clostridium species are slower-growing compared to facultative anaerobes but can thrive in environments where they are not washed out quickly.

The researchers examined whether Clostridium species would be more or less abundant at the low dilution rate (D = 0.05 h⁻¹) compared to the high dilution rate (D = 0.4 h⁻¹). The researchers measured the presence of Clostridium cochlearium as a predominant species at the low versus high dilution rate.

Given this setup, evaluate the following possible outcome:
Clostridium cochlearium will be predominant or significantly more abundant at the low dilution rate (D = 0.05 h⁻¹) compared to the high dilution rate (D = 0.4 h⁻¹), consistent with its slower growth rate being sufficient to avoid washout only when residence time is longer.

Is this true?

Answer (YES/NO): YES